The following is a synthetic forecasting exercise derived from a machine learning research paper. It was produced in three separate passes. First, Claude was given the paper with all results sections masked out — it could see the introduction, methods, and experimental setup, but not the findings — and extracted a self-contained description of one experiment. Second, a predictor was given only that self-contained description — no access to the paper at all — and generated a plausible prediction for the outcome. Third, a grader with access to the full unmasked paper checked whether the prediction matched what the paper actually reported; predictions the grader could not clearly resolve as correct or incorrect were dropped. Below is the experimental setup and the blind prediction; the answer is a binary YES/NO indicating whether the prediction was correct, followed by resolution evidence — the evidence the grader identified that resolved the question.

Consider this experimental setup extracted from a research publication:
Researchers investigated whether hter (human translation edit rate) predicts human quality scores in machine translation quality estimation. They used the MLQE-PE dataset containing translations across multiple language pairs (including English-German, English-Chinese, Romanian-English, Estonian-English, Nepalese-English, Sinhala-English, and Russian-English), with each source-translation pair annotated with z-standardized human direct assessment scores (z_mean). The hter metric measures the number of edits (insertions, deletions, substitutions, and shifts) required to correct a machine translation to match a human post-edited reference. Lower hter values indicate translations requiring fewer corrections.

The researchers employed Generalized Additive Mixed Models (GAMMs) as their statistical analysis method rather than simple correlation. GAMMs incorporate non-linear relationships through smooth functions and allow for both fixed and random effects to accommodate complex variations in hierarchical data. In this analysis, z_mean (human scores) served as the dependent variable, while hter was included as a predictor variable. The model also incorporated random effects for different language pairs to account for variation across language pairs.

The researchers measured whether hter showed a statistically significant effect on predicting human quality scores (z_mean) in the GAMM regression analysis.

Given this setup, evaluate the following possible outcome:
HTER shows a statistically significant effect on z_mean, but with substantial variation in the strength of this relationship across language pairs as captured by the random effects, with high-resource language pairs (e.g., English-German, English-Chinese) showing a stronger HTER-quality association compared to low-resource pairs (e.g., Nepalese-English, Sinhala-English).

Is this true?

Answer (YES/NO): NO